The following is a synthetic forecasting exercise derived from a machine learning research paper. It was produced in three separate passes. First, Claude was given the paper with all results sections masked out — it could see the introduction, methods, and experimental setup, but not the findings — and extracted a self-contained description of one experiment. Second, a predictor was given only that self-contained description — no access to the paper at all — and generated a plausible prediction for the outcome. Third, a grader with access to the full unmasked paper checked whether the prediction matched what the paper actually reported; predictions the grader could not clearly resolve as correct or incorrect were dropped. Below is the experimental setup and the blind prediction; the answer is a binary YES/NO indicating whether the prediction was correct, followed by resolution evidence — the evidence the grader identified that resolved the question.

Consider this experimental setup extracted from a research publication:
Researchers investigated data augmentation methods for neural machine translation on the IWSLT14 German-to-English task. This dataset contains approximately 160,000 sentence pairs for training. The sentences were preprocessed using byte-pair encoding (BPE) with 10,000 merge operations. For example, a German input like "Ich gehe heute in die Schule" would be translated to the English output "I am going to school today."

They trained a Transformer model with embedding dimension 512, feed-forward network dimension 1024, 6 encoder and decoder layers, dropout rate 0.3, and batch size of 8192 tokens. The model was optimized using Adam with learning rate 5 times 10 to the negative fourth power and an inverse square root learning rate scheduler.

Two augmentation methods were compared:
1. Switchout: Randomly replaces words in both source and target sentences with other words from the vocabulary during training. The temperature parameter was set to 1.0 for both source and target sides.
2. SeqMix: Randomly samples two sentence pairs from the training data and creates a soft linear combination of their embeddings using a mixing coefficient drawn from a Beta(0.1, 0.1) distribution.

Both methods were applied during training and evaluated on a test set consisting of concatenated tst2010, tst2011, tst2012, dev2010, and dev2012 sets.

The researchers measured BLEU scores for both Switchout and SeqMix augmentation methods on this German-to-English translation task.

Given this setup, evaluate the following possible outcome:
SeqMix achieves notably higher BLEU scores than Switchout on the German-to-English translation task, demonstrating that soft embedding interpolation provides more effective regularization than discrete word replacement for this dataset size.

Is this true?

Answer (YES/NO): NO